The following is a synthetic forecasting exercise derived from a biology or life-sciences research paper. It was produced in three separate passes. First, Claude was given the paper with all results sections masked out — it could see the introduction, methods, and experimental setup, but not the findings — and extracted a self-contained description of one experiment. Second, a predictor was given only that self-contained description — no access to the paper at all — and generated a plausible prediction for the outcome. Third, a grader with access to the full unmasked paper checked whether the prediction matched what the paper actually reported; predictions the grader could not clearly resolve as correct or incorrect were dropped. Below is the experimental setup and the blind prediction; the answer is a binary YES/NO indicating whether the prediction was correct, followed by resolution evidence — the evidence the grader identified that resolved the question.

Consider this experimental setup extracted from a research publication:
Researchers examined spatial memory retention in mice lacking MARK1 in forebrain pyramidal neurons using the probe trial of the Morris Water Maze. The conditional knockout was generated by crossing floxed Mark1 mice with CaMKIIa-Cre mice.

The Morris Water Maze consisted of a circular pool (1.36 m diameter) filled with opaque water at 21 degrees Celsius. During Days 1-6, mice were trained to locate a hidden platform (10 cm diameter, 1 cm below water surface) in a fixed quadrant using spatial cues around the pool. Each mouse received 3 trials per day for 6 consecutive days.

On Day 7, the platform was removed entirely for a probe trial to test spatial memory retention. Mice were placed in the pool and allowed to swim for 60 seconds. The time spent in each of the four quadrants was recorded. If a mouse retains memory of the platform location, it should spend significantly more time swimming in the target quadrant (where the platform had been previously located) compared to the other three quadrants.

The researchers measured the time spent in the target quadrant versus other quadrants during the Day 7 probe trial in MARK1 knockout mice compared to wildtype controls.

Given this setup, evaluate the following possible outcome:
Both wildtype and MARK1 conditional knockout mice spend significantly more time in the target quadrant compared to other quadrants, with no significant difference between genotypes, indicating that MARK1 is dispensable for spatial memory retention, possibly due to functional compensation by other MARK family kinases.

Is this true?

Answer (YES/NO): NO